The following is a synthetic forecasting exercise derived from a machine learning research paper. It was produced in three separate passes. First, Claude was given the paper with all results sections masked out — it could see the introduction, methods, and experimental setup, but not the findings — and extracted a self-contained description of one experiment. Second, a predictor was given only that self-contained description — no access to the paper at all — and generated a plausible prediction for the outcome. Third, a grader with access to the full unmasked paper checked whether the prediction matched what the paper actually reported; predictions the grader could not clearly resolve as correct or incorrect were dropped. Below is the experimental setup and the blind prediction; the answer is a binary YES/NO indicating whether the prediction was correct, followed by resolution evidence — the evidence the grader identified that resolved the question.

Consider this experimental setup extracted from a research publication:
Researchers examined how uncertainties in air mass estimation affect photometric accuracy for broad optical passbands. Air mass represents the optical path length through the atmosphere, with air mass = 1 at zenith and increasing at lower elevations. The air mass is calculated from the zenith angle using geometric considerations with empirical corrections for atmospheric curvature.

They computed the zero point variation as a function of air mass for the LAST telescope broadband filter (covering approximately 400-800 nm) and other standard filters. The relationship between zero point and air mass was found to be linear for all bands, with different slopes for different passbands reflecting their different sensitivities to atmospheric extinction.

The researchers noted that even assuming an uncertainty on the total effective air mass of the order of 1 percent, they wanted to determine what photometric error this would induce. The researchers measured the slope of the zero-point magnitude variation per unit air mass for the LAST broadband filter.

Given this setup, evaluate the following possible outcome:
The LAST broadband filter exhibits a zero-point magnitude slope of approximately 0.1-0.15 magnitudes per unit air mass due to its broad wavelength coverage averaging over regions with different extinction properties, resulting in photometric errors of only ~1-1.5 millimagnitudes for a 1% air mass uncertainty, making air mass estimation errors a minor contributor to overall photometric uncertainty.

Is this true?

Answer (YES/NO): NO